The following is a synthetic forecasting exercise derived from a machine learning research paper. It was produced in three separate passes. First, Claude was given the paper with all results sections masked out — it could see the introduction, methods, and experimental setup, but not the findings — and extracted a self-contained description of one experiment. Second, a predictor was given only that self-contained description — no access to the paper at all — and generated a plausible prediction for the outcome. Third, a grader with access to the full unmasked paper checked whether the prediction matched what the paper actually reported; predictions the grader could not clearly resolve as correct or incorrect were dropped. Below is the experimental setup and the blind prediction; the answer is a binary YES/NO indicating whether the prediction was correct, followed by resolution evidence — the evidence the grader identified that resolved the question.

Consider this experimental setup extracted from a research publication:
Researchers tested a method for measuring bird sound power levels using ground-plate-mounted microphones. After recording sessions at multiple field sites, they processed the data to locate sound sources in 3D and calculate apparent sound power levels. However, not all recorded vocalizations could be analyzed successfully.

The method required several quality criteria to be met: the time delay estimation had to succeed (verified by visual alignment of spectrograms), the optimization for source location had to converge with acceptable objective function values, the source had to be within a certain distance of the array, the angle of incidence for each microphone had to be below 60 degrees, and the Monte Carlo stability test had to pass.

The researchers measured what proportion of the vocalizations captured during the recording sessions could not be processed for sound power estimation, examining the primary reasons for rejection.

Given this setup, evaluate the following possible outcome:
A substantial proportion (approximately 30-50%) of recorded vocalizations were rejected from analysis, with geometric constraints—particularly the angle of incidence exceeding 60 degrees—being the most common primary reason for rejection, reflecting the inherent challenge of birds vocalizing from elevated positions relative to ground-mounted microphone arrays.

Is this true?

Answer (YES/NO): NO